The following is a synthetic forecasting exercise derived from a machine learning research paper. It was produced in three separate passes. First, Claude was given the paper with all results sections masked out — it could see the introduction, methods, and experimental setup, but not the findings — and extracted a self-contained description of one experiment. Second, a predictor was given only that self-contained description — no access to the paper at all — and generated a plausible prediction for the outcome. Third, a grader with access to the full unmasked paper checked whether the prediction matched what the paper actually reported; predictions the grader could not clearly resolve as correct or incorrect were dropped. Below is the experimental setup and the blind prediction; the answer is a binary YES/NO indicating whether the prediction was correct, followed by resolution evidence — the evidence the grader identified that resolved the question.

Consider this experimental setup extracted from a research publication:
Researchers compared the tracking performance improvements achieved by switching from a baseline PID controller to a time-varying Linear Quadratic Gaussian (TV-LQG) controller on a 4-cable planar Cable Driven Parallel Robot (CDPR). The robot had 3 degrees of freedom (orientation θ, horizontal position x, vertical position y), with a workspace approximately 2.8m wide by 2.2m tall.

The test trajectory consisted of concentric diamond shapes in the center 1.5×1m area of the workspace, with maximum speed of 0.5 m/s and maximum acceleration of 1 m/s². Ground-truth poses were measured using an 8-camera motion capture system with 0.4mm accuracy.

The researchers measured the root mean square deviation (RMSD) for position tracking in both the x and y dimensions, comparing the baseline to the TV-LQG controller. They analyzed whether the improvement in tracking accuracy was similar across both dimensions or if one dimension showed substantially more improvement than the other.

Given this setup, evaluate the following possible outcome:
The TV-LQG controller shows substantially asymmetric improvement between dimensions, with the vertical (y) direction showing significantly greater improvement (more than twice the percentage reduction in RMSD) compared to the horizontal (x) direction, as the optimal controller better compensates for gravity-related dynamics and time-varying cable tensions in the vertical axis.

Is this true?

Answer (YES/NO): YES